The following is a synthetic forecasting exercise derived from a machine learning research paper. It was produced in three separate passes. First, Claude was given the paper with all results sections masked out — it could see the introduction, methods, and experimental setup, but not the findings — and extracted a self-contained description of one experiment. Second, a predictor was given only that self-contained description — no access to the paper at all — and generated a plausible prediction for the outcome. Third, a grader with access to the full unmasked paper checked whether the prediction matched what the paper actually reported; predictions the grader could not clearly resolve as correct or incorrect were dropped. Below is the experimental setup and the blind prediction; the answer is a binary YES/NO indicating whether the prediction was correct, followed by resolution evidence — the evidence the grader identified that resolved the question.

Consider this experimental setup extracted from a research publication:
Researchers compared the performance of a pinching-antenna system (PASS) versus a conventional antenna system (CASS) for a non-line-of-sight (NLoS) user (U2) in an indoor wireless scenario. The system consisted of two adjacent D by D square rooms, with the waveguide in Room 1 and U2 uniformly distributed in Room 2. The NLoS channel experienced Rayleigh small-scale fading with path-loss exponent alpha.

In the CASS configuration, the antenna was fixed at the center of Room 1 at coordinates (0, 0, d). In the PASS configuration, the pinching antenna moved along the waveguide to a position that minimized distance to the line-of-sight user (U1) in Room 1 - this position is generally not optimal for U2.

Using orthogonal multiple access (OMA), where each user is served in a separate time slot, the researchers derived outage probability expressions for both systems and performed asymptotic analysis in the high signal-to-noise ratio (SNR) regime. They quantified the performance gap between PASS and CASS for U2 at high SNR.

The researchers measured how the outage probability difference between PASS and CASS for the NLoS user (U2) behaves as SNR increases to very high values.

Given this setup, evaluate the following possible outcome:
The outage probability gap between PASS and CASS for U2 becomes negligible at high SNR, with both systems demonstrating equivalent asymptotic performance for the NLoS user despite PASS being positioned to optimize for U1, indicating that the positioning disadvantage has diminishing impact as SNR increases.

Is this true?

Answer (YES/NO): YES